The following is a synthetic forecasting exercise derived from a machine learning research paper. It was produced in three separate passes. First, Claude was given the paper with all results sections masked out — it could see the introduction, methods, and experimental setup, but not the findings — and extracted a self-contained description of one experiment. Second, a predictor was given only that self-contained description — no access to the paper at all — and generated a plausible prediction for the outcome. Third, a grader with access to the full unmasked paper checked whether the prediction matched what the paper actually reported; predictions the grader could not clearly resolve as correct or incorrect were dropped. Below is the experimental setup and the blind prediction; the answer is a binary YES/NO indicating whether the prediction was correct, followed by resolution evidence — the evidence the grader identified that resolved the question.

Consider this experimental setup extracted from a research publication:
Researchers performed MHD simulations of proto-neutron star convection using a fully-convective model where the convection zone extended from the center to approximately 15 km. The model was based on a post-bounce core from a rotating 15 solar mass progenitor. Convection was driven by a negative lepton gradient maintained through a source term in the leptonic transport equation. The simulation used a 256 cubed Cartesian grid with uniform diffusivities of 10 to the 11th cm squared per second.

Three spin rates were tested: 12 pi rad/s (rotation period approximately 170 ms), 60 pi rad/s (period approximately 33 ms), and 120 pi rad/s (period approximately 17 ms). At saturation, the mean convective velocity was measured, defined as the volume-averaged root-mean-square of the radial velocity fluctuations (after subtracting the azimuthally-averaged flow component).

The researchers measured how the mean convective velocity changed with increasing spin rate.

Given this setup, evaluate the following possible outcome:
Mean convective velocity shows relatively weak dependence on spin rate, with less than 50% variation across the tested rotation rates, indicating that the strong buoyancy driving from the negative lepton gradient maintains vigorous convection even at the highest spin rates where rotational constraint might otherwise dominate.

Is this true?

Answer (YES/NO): YES